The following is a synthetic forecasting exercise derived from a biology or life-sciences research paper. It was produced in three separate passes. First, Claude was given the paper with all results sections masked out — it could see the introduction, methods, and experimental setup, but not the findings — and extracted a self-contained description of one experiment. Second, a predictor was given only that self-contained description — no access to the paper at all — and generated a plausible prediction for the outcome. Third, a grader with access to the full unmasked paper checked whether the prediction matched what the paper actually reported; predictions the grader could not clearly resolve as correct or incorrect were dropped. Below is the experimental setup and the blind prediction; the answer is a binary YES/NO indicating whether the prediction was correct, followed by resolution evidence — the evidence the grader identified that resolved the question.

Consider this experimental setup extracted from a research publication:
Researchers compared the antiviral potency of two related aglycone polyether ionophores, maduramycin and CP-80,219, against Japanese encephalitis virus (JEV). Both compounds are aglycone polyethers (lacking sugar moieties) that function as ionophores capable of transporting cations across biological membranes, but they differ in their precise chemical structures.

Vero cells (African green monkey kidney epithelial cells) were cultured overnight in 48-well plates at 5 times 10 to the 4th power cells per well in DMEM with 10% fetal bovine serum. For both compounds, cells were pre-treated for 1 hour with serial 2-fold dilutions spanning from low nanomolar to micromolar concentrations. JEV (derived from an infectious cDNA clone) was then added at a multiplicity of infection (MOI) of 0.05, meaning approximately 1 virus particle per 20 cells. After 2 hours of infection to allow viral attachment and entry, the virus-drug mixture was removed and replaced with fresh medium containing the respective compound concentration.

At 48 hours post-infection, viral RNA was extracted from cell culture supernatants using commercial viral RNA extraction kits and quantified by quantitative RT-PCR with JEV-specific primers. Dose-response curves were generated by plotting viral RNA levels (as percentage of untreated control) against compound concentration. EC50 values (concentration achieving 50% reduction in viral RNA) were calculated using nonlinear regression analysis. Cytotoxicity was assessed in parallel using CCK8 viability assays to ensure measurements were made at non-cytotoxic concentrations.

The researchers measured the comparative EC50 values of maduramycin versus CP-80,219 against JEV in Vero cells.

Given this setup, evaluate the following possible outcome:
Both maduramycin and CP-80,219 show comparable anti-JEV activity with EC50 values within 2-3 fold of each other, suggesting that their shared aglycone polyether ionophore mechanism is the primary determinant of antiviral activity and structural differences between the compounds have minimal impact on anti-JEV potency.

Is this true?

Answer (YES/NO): YES